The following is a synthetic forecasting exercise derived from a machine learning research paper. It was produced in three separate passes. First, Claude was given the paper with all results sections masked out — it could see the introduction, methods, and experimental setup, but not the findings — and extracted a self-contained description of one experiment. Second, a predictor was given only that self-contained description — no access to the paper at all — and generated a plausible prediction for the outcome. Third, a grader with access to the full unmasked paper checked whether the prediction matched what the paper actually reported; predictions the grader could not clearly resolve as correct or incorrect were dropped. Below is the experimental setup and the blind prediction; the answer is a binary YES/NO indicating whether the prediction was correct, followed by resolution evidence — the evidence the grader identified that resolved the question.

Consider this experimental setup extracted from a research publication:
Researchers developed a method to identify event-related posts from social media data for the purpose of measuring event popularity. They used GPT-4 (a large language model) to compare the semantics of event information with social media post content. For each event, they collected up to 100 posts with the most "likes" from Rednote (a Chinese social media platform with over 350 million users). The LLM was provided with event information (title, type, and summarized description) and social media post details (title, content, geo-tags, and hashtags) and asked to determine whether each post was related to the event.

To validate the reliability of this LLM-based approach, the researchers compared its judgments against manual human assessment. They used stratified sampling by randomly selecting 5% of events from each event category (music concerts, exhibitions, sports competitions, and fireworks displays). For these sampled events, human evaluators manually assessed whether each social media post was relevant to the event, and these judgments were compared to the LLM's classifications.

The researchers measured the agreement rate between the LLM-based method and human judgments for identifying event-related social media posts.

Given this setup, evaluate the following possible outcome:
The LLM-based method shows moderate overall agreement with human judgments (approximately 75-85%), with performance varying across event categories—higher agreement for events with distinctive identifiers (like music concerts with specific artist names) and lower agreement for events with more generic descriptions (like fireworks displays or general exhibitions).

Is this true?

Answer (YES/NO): NO